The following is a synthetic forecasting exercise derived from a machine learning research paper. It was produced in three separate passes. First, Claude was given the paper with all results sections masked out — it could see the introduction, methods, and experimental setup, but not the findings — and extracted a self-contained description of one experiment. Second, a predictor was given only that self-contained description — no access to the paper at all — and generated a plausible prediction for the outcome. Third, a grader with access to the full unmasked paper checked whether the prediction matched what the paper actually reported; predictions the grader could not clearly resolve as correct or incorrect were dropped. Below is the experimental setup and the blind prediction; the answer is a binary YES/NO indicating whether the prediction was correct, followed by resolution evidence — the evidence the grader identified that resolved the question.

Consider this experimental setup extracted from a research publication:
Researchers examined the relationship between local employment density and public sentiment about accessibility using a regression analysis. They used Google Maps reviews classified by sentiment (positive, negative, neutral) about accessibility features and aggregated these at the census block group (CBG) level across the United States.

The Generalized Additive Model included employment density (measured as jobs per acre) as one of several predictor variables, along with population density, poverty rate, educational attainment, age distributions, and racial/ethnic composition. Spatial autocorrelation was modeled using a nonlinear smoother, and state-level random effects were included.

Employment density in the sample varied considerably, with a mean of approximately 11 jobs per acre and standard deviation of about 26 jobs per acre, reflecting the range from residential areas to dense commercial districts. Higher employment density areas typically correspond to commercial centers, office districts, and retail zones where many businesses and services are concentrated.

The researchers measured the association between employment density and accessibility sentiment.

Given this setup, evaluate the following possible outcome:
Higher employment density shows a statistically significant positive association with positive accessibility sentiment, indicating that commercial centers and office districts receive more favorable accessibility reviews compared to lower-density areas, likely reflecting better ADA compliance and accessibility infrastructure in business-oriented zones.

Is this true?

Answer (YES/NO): NO